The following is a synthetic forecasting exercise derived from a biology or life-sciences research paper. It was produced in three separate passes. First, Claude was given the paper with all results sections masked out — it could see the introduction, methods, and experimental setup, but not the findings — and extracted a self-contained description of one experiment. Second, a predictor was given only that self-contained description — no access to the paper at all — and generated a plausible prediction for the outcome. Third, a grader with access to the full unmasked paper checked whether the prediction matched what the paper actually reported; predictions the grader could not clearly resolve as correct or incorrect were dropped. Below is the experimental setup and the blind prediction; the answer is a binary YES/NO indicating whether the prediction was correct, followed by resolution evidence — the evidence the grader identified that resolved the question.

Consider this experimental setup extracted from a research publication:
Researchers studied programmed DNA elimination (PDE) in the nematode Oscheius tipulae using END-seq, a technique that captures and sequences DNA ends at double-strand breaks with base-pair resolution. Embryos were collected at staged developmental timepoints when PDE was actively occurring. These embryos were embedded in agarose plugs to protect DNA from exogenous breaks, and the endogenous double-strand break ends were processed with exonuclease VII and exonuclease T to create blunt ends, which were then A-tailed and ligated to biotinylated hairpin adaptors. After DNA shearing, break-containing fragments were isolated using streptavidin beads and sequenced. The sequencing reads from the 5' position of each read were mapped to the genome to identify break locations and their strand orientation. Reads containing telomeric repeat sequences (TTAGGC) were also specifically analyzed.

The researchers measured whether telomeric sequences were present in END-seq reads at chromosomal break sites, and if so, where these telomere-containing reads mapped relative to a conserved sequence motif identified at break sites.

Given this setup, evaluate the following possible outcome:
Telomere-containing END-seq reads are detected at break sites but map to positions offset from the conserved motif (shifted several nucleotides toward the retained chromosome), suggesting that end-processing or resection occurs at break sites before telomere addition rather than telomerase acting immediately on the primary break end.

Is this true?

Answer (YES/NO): NO